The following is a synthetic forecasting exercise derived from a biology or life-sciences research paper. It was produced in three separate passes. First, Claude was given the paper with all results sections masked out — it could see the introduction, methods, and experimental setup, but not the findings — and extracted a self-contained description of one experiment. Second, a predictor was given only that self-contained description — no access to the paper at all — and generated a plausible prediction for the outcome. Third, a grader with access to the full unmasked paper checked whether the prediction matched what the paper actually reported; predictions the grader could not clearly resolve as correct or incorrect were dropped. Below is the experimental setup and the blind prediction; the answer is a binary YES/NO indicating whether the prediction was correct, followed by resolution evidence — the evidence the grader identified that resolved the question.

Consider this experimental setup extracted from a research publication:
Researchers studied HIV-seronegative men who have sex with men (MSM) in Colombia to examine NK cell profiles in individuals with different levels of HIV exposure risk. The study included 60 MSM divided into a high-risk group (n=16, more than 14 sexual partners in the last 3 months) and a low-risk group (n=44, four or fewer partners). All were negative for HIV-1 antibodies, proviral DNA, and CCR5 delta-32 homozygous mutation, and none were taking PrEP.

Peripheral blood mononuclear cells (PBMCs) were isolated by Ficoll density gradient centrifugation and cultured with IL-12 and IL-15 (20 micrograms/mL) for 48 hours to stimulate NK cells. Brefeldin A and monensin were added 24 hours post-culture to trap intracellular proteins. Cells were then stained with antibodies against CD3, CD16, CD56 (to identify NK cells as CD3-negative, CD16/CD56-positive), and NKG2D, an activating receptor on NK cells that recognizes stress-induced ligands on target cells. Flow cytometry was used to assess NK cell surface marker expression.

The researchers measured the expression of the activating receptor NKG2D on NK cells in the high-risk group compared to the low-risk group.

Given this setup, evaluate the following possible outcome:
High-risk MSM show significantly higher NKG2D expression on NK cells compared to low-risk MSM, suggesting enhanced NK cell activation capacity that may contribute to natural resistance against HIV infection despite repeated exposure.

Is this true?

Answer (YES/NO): NO